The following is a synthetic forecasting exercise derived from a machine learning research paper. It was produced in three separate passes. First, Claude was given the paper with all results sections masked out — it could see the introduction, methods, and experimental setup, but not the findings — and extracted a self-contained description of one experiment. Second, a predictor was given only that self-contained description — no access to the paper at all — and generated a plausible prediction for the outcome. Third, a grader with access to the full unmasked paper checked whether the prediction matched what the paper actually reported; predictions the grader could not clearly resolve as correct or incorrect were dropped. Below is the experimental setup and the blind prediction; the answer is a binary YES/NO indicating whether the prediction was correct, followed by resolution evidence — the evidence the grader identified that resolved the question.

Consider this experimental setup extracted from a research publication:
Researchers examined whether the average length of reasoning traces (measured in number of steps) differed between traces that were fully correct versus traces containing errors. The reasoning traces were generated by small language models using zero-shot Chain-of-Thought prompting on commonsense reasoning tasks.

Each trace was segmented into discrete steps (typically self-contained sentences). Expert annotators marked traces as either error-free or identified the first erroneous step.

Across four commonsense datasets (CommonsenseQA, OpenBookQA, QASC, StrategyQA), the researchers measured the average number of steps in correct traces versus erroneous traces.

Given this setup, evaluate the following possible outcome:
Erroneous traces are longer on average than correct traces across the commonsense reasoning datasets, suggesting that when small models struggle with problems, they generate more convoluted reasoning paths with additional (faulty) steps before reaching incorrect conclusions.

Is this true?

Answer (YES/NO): NO